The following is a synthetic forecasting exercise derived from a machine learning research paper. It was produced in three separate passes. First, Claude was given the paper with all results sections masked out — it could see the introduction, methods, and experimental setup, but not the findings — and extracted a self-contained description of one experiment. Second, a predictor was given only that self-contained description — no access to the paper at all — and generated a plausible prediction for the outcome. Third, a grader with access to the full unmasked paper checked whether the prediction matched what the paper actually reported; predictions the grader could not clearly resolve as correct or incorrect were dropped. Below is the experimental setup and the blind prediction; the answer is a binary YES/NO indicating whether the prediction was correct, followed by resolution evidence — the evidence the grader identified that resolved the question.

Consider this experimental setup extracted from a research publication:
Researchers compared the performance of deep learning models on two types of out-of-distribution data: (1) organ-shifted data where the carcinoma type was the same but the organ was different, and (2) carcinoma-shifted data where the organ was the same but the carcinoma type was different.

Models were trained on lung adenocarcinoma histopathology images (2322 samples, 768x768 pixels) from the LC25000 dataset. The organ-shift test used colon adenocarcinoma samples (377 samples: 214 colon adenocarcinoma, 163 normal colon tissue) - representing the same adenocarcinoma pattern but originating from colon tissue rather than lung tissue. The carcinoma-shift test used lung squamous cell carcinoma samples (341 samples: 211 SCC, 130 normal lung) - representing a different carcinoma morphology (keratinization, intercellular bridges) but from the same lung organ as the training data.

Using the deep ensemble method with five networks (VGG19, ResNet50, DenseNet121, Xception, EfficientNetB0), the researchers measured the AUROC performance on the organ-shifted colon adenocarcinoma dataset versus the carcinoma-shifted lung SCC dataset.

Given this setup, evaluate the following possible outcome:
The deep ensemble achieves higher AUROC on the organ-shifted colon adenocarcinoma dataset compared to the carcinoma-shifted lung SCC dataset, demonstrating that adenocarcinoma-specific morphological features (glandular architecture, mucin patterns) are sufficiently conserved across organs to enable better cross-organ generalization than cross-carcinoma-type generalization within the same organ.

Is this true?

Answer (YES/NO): NO